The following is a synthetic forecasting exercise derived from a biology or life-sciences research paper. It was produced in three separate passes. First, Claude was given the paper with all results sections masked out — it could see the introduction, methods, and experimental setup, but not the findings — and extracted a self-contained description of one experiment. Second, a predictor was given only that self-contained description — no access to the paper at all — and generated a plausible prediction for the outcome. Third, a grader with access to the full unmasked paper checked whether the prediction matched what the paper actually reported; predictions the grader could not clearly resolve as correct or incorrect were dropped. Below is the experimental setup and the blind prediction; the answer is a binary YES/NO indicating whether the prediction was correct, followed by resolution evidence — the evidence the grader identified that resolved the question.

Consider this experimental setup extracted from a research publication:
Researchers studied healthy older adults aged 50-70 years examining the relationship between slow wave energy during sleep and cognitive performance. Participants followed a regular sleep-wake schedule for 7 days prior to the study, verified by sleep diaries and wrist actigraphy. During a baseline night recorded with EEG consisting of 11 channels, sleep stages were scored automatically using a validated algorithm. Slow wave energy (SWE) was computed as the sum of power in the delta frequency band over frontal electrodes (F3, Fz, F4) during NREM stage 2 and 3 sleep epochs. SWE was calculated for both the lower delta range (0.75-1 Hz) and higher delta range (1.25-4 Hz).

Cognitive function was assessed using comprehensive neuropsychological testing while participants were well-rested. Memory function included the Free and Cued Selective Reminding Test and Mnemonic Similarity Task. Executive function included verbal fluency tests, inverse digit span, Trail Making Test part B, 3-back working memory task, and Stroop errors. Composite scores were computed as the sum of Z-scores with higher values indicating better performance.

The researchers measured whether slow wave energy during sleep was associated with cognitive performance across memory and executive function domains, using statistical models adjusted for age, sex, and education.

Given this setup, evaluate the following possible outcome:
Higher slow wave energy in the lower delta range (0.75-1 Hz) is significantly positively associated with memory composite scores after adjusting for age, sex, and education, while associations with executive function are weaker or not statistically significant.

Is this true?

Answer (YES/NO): NO